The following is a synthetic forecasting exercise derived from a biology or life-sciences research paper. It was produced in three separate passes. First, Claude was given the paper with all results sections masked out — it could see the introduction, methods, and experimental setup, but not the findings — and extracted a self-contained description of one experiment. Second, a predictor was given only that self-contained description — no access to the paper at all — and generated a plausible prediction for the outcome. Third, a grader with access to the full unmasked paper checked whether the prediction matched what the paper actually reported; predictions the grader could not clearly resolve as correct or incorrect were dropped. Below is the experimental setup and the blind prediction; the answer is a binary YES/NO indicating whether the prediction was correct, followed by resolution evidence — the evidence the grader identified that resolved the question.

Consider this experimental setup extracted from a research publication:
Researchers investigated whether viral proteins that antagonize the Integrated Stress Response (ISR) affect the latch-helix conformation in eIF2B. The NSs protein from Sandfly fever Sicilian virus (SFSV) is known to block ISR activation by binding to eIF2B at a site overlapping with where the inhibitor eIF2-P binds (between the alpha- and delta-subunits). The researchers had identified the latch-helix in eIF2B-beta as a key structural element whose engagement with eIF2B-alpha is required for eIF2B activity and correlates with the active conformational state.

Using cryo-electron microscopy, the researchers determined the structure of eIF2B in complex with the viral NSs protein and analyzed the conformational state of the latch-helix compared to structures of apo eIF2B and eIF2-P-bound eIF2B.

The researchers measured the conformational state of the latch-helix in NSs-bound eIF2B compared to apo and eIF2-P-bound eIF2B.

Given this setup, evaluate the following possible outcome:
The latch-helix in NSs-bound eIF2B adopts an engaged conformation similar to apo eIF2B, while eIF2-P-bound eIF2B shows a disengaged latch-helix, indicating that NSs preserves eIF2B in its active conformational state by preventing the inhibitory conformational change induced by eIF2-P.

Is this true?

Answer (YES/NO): YES